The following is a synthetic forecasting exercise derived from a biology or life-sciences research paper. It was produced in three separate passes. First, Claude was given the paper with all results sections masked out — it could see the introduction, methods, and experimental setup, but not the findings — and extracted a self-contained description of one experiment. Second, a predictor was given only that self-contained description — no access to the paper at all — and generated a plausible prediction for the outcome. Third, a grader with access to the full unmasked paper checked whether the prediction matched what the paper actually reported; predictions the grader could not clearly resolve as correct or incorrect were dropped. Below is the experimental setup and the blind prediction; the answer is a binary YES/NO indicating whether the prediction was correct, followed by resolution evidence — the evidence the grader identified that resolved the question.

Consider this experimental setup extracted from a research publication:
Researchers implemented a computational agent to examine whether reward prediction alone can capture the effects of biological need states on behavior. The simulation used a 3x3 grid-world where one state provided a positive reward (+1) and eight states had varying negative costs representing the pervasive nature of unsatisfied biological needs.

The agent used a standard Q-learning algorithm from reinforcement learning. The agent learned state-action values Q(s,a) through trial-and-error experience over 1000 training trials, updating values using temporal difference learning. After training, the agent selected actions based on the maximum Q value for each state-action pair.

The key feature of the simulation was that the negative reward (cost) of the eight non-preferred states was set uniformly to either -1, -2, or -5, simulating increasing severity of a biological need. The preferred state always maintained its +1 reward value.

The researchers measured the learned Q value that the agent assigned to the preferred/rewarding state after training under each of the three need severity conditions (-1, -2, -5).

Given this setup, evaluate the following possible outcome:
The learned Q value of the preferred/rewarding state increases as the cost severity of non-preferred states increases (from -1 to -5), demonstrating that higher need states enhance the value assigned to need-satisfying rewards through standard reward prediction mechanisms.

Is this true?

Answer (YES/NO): NO